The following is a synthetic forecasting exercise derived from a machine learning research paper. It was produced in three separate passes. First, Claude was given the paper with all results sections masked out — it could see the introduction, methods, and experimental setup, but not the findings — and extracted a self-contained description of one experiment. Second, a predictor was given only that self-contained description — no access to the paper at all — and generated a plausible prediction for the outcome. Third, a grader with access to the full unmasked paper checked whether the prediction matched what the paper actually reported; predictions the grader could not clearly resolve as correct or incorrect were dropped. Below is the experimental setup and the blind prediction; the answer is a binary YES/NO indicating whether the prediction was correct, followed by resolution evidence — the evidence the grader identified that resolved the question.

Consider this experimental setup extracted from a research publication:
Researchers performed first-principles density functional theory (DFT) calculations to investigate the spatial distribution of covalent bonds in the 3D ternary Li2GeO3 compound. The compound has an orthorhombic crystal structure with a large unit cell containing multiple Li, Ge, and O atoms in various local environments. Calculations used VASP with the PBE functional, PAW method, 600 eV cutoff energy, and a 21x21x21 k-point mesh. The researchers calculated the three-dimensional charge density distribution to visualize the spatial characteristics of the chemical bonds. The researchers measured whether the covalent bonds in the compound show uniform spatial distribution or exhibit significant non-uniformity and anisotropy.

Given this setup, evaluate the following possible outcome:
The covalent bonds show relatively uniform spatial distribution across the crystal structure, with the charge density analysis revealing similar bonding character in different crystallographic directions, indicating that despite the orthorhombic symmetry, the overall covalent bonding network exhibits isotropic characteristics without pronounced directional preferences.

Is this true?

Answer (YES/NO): NO